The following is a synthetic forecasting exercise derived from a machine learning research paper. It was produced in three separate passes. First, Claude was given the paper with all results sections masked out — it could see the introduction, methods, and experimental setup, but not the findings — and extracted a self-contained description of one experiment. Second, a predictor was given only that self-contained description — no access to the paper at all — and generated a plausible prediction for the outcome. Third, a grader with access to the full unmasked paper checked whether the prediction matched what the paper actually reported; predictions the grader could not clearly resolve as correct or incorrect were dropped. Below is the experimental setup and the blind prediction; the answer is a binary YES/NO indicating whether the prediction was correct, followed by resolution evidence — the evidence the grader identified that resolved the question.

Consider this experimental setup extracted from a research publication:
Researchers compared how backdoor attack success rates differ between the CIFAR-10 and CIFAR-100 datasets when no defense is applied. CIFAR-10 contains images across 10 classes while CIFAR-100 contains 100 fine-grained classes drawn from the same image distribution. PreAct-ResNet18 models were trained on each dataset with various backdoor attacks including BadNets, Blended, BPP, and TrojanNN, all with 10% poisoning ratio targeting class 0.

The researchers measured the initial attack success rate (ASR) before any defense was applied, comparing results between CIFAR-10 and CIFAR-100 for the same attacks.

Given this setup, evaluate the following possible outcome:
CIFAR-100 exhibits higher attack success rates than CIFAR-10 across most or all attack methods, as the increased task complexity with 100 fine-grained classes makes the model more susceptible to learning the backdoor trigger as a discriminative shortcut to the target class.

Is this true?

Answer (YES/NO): NO